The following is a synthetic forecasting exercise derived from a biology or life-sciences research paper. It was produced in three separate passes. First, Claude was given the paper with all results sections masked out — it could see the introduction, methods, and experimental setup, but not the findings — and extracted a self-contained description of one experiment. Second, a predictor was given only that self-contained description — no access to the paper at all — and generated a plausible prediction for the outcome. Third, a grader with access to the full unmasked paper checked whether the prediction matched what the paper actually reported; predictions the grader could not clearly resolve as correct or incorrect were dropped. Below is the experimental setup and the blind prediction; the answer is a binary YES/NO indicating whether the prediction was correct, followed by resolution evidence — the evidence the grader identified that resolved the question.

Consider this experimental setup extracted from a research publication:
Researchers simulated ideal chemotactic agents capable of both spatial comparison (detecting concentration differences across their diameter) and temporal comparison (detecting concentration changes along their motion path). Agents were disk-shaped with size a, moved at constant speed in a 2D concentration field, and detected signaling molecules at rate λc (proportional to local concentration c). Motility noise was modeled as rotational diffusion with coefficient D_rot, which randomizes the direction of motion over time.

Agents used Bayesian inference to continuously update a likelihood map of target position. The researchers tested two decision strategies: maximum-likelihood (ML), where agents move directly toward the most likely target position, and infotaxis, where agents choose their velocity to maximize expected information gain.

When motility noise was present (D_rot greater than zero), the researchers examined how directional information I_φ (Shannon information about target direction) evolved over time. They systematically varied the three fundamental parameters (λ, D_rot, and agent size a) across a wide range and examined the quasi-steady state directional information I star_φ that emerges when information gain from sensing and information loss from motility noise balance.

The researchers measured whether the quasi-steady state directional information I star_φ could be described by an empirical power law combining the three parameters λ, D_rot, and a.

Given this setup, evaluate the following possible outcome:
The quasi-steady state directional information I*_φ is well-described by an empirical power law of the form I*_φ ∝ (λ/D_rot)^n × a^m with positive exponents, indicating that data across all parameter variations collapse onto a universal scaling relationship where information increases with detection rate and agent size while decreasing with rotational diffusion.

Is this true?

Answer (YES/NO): NO